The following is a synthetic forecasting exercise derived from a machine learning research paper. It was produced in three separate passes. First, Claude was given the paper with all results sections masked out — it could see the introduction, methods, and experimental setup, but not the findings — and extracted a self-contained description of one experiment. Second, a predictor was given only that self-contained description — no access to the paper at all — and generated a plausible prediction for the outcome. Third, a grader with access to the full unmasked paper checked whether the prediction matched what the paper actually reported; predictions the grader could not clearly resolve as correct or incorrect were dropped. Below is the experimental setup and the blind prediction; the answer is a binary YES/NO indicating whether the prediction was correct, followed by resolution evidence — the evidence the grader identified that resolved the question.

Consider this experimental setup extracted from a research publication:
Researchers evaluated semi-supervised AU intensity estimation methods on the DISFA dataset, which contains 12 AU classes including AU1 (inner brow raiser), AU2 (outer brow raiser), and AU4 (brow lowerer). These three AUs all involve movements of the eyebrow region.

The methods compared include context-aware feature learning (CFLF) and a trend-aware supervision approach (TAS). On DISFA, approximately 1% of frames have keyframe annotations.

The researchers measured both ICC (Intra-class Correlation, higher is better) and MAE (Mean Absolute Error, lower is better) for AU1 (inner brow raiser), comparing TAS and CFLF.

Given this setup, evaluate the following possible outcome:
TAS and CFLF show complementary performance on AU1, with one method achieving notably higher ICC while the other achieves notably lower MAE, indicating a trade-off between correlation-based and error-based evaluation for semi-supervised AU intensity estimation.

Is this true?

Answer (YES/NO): YES